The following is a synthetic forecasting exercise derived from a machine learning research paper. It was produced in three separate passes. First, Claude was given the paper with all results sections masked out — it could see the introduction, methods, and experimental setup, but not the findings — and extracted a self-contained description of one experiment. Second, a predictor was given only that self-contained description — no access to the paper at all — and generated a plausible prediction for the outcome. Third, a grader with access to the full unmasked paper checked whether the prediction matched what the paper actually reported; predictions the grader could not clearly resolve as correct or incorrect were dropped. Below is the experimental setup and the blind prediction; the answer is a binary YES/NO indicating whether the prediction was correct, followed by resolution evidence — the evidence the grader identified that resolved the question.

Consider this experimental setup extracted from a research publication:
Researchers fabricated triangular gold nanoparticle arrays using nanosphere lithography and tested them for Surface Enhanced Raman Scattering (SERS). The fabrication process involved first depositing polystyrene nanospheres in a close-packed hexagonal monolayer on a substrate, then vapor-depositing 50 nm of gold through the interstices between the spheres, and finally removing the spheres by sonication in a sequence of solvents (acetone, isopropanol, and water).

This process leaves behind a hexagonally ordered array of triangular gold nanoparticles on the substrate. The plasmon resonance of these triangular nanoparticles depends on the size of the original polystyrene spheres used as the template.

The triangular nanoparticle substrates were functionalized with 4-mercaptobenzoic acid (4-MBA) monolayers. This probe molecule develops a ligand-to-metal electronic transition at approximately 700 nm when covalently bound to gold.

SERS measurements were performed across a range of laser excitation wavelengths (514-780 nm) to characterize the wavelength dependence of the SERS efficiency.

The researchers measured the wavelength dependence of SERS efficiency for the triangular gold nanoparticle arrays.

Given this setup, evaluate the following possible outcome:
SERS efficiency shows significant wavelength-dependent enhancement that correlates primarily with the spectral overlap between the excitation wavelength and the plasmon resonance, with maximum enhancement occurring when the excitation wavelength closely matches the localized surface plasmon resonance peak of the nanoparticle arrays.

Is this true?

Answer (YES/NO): NO